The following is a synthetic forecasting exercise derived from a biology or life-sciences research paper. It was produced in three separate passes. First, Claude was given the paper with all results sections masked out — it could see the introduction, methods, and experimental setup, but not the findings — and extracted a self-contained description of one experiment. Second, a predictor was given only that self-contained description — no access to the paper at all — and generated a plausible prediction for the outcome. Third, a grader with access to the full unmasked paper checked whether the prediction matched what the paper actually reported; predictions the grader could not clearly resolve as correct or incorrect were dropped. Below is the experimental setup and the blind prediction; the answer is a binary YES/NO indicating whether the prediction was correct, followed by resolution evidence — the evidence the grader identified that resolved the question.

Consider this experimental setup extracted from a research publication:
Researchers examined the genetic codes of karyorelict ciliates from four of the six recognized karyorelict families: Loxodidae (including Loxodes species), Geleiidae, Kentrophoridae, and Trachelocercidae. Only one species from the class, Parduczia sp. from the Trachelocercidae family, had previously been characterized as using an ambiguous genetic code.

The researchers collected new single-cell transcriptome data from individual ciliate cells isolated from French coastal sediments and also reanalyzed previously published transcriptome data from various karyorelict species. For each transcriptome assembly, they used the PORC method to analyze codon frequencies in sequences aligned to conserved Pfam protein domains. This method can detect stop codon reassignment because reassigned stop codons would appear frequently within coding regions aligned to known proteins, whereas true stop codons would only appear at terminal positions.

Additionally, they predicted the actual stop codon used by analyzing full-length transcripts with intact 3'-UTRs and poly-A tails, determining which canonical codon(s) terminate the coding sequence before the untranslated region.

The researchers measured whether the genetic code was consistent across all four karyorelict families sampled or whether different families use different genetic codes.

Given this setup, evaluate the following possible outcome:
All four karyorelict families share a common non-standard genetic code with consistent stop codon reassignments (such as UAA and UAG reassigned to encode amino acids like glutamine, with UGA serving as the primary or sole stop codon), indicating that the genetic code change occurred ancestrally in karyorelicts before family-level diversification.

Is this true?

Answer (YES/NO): YES